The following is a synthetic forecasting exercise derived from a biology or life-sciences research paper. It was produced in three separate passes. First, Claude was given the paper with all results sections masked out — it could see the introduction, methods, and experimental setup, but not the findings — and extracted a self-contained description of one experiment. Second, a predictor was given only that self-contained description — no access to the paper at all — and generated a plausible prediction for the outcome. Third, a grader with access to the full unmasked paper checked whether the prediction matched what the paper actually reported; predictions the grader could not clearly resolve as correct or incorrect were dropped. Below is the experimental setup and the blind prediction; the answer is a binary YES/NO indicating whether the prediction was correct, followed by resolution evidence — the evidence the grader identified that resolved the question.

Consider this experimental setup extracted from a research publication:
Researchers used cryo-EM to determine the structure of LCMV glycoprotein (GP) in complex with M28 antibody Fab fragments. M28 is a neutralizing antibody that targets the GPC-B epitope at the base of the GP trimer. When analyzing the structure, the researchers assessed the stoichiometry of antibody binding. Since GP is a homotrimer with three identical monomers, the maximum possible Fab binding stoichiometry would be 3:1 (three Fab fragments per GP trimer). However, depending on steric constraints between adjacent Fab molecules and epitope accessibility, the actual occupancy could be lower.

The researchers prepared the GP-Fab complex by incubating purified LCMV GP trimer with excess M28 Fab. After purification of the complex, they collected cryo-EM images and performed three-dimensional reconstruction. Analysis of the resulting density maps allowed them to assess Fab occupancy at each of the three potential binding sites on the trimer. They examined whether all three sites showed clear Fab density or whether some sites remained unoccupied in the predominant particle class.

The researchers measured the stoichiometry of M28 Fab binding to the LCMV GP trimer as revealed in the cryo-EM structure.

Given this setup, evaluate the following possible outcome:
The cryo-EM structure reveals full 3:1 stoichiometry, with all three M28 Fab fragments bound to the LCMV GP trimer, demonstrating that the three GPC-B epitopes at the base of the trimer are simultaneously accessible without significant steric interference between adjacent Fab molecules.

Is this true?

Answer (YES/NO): YES